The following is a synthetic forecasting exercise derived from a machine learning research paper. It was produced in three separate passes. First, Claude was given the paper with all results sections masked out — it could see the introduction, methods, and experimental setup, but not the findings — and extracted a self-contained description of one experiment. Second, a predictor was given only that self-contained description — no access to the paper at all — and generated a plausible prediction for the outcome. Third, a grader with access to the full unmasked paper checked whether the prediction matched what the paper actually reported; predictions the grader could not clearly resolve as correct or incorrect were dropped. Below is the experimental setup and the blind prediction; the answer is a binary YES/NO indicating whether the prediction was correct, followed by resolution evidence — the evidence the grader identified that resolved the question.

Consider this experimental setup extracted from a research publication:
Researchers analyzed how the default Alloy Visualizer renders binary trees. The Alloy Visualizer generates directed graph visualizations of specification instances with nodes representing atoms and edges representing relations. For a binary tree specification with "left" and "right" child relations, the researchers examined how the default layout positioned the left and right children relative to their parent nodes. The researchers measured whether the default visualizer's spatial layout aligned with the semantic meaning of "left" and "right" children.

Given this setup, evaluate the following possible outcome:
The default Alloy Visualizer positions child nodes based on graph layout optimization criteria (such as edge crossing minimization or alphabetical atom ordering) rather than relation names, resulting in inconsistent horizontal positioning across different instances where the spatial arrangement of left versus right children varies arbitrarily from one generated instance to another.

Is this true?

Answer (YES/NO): NO